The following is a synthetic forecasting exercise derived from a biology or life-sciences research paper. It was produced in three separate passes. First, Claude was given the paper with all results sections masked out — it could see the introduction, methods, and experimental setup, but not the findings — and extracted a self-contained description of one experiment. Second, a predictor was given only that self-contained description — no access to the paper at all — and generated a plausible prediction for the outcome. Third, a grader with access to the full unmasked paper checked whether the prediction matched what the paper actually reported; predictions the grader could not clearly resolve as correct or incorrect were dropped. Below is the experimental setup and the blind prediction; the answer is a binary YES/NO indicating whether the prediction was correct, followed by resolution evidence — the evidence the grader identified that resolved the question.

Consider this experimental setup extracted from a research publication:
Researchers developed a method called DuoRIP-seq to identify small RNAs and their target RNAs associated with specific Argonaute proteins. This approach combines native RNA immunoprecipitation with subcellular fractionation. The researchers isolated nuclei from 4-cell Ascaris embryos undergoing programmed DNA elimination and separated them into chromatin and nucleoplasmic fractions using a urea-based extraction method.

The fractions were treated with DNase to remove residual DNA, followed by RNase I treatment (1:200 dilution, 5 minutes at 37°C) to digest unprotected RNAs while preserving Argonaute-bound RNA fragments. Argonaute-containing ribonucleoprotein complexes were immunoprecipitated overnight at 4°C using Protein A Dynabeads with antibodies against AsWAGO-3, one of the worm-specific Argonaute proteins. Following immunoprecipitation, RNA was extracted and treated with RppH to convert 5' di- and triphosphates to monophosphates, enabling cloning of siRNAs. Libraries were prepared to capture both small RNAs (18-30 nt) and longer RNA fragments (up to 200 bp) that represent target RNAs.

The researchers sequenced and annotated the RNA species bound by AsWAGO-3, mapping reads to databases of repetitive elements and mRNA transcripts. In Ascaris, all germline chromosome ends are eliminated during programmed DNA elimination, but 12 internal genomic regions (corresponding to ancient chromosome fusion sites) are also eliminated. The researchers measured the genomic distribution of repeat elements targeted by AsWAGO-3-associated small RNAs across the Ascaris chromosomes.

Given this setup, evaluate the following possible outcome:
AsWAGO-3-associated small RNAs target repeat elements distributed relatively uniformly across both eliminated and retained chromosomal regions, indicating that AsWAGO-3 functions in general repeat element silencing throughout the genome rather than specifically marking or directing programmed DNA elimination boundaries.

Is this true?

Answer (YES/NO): NO